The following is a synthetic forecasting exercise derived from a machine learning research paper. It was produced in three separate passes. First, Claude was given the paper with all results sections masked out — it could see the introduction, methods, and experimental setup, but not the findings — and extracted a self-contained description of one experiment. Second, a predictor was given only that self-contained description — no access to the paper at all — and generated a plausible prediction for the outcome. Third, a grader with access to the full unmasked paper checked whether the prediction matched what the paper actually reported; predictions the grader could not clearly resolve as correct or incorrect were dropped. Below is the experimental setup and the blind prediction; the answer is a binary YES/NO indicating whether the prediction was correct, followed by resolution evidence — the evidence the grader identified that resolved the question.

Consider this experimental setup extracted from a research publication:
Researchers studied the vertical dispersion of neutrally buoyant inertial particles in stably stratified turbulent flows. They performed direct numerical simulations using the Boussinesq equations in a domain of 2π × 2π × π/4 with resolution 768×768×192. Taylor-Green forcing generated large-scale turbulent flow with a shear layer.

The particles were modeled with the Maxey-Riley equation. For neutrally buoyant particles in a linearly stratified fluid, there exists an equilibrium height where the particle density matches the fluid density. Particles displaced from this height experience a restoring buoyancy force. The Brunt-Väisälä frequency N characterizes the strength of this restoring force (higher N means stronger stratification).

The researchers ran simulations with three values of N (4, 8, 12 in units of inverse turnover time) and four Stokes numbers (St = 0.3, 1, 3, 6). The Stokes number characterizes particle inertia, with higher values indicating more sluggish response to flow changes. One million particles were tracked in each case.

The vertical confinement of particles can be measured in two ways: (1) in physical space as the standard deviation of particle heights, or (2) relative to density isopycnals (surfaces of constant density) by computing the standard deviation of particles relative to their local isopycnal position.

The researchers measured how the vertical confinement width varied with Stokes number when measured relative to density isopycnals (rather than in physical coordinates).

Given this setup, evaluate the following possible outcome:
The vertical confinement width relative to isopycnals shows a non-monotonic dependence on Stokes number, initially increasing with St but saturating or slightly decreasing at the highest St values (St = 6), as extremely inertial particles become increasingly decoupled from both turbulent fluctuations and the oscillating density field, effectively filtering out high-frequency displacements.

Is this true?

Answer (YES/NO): NO